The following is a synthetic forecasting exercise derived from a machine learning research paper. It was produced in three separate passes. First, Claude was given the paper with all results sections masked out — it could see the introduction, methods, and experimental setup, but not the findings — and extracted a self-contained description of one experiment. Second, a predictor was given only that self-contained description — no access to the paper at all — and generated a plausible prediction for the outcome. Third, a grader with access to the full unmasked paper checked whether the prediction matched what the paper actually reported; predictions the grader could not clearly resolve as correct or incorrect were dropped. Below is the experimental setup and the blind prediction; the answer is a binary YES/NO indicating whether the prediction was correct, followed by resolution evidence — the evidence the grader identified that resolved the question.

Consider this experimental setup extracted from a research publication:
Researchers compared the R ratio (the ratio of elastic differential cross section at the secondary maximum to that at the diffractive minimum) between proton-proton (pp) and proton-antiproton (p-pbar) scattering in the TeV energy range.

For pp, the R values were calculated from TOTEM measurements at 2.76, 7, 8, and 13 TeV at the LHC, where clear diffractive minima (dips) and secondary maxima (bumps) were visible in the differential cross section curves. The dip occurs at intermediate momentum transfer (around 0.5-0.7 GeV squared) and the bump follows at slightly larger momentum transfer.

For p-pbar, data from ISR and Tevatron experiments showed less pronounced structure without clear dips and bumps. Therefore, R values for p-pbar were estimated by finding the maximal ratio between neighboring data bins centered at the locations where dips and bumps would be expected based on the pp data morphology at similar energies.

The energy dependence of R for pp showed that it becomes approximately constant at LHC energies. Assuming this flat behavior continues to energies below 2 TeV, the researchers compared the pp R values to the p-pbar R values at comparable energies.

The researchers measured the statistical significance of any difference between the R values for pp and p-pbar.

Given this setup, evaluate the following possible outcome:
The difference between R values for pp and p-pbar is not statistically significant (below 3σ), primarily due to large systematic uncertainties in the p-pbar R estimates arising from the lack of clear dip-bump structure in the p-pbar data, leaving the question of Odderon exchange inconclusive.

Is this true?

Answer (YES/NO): NO